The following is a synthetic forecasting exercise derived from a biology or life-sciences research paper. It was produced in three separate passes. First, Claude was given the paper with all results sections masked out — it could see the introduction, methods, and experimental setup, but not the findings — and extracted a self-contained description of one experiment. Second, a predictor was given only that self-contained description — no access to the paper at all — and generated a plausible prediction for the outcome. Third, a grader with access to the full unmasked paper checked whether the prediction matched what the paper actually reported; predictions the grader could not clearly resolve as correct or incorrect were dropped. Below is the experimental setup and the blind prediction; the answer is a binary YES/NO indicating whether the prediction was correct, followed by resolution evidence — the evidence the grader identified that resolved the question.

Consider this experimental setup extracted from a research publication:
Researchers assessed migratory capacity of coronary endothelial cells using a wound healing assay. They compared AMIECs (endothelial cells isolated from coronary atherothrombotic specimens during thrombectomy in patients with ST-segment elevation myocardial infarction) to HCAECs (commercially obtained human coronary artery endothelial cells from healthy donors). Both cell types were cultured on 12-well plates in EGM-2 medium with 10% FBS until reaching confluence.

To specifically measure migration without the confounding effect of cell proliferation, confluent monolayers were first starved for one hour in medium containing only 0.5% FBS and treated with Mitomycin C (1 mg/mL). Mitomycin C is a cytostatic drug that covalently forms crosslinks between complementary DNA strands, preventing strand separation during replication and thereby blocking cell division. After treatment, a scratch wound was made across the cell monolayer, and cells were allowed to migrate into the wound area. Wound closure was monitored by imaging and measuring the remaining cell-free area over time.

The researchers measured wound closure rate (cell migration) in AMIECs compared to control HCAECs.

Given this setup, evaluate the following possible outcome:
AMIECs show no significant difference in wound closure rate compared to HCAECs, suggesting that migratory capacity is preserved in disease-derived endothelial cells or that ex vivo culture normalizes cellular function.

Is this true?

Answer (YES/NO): NO